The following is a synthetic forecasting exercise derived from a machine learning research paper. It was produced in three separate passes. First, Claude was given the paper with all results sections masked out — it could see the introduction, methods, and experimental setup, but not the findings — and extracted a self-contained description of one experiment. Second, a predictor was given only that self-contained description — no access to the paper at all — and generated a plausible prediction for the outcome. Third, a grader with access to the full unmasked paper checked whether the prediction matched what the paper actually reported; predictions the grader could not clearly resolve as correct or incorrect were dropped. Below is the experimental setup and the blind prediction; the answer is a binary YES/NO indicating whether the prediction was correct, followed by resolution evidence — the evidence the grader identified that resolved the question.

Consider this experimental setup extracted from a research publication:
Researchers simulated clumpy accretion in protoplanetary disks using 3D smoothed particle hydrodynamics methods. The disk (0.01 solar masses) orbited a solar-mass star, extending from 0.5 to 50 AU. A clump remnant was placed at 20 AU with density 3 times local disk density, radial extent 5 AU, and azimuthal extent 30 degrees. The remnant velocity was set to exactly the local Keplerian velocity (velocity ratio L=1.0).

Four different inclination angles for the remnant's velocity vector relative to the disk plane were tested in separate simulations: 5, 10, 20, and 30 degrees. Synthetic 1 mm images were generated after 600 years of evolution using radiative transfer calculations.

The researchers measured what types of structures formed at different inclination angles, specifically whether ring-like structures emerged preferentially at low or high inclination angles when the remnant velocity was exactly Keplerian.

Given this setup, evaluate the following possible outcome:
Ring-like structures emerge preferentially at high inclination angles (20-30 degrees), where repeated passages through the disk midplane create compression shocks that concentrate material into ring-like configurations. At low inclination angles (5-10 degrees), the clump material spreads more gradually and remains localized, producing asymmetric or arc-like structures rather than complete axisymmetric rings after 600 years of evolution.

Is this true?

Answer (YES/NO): NO